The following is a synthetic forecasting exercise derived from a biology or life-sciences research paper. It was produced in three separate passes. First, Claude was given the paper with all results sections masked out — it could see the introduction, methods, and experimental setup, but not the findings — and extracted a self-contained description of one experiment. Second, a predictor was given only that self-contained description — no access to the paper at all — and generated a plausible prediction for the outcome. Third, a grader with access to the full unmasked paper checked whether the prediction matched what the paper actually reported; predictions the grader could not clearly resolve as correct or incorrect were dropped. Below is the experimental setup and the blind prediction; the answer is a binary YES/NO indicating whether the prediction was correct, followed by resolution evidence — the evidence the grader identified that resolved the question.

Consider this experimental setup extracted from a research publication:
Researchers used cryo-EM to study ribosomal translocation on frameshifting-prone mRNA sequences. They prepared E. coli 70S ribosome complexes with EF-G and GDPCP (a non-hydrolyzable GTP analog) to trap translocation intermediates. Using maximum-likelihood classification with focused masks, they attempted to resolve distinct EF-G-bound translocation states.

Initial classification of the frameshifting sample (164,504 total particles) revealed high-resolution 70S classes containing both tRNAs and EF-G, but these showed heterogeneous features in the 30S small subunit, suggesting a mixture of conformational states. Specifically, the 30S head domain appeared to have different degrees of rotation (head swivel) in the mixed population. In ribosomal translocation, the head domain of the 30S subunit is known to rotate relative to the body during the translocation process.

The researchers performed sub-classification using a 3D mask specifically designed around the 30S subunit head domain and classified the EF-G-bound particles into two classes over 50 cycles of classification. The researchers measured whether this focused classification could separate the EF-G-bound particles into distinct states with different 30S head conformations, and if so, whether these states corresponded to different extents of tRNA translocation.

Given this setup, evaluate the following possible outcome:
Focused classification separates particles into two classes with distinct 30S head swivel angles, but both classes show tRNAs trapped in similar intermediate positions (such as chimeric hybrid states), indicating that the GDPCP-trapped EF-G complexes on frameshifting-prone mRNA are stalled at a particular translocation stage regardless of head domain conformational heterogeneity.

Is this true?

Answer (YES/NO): NO